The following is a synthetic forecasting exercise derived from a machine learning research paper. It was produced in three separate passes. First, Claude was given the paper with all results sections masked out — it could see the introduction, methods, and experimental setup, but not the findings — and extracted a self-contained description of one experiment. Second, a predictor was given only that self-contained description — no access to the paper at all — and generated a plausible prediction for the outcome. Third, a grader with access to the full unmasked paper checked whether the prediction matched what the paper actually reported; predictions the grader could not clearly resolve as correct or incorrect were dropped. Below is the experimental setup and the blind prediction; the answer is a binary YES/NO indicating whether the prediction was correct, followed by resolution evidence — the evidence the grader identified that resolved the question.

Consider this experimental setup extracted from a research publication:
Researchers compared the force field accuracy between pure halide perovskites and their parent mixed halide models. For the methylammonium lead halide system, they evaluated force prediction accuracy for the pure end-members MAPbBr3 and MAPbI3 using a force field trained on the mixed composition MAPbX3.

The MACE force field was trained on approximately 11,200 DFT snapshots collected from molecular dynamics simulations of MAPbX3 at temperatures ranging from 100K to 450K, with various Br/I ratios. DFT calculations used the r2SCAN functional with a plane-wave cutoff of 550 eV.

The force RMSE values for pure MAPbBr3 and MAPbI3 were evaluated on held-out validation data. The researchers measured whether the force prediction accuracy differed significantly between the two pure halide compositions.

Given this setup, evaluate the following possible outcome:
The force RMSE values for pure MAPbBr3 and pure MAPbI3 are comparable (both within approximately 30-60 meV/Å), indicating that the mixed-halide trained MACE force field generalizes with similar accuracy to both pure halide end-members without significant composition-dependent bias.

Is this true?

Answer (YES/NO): NO